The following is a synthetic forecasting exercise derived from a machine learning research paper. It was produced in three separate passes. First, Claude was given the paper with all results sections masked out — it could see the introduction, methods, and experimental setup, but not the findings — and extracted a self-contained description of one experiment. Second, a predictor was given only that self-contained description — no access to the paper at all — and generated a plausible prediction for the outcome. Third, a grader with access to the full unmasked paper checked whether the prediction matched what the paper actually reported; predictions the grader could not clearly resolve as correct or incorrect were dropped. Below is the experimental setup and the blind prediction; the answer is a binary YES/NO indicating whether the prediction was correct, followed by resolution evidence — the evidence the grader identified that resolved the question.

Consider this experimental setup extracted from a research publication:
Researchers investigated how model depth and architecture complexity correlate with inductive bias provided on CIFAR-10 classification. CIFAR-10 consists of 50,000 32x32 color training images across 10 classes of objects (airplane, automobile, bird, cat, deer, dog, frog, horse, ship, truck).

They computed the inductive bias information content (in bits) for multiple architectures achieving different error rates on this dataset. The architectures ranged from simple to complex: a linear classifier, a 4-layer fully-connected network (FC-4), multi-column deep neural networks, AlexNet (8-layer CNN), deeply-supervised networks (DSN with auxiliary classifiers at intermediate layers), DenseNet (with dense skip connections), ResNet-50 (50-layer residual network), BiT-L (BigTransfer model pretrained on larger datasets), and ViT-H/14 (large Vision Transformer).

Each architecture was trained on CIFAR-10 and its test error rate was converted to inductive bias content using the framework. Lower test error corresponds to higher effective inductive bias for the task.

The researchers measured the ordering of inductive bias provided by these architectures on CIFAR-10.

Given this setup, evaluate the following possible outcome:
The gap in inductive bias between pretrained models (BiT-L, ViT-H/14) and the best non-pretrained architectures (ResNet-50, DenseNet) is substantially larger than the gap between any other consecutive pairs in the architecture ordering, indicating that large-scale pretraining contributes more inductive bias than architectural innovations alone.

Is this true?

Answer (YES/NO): NO